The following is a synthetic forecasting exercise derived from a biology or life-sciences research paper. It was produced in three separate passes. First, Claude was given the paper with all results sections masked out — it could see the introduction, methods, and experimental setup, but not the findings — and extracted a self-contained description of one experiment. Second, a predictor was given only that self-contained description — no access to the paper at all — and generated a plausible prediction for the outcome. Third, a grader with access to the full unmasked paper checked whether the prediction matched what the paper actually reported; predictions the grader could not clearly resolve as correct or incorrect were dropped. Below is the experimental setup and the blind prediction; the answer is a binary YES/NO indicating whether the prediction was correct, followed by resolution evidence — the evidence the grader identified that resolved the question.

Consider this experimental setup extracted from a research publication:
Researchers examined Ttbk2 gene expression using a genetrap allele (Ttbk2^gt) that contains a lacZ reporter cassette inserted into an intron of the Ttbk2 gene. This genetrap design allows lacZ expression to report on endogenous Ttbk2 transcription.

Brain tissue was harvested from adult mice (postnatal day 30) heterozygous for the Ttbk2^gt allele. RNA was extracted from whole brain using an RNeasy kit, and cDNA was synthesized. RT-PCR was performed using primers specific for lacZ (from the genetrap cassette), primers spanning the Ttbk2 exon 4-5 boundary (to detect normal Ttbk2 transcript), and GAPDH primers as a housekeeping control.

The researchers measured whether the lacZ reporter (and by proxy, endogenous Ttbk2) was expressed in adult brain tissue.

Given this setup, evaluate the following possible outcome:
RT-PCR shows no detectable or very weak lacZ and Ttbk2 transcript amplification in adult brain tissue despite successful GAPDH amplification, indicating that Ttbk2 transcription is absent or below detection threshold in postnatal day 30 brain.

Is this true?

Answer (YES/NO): NO